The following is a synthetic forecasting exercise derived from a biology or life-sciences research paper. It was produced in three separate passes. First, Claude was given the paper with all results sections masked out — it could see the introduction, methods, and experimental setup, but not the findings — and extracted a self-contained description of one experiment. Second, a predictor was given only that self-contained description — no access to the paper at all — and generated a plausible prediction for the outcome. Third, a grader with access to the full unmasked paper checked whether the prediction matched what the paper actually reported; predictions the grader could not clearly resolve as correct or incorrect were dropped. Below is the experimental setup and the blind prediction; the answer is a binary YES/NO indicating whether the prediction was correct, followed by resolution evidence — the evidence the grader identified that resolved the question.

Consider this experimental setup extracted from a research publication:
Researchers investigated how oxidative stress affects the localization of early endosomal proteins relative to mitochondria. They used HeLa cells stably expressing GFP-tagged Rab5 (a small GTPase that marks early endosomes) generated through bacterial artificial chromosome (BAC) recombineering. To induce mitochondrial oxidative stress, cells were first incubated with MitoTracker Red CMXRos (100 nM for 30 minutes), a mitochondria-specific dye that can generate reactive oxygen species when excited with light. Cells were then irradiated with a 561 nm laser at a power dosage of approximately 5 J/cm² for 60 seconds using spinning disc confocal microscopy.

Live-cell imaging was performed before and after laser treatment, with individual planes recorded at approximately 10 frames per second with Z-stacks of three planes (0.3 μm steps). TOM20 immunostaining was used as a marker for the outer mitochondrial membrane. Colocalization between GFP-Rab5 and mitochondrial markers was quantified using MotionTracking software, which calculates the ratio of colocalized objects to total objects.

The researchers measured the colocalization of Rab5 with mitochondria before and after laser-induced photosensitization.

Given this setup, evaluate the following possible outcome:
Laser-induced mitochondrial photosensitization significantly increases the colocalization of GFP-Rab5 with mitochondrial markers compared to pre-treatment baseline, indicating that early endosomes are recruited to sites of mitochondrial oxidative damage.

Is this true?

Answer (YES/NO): YES